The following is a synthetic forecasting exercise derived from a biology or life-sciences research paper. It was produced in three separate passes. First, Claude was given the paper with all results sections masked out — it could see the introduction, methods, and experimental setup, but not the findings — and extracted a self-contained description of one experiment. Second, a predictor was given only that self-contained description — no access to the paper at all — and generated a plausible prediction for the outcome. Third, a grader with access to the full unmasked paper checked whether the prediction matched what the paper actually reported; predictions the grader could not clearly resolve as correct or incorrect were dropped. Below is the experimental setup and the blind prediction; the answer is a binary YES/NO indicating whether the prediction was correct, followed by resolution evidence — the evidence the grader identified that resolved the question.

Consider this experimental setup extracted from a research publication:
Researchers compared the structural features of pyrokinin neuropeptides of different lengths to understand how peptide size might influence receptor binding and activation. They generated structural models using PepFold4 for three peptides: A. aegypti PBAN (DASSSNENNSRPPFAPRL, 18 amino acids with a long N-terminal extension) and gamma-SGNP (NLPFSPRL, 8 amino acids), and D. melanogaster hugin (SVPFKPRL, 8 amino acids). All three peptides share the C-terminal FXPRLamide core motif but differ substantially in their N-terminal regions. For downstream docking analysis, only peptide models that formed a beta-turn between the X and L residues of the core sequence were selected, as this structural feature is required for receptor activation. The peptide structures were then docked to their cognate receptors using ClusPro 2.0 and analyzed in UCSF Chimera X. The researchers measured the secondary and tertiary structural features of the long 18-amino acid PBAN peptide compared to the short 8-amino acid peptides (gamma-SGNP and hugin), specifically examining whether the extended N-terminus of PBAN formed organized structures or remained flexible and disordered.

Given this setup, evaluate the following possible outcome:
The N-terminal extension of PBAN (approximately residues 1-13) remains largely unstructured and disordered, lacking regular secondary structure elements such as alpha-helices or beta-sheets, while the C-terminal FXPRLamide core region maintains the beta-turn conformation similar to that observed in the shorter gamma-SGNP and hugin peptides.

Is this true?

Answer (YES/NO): NO